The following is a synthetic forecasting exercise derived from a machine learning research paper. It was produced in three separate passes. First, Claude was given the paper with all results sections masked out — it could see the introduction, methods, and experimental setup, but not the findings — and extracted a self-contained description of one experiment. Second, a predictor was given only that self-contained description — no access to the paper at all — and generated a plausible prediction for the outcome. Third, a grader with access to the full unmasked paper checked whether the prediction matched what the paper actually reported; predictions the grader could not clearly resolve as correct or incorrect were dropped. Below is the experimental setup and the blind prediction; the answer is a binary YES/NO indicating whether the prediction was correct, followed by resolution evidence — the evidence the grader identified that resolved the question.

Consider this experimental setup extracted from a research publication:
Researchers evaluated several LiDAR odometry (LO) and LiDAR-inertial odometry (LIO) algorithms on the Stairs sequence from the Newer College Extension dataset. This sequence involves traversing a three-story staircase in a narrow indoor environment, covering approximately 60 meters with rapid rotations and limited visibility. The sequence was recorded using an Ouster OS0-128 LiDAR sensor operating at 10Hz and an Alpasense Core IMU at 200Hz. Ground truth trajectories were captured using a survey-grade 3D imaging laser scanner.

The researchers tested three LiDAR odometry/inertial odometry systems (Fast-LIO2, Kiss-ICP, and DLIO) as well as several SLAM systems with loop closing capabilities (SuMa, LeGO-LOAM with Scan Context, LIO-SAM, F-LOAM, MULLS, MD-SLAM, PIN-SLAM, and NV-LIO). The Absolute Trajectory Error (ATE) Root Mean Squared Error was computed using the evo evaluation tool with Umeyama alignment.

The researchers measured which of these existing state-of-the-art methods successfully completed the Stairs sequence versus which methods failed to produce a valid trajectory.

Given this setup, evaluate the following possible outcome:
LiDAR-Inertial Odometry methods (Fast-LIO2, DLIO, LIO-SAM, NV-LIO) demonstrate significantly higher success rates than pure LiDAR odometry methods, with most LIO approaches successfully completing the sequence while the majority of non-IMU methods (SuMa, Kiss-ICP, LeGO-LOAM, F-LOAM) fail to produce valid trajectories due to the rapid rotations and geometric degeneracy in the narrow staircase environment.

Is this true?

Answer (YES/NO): NO